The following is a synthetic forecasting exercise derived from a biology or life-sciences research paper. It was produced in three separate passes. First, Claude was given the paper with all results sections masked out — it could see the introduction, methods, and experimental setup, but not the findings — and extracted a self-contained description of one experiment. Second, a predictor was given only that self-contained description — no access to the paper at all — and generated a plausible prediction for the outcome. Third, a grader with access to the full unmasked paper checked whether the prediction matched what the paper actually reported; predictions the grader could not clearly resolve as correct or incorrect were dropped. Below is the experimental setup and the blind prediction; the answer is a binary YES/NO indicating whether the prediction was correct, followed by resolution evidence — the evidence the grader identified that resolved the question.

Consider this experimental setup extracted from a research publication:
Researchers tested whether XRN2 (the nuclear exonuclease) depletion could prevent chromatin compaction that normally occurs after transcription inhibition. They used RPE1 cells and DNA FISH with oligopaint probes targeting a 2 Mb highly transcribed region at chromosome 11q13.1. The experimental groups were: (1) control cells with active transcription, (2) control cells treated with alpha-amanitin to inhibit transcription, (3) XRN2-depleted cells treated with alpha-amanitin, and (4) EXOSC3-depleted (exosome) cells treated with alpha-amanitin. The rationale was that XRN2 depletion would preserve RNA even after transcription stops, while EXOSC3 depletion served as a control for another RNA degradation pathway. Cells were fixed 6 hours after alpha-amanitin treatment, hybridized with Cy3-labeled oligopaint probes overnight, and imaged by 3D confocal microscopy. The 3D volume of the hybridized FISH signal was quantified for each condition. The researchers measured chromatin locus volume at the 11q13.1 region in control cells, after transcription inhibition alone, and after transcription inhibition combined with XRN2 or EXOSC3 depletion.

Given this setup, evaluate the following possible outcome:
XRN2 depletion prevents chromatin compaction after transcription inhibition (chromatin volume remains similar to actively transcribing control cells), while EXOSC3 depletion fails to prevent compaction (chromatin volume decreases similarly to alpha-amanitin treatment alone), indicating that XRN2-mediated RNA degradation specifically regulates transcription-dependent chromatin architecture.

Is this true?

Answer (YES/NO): YES